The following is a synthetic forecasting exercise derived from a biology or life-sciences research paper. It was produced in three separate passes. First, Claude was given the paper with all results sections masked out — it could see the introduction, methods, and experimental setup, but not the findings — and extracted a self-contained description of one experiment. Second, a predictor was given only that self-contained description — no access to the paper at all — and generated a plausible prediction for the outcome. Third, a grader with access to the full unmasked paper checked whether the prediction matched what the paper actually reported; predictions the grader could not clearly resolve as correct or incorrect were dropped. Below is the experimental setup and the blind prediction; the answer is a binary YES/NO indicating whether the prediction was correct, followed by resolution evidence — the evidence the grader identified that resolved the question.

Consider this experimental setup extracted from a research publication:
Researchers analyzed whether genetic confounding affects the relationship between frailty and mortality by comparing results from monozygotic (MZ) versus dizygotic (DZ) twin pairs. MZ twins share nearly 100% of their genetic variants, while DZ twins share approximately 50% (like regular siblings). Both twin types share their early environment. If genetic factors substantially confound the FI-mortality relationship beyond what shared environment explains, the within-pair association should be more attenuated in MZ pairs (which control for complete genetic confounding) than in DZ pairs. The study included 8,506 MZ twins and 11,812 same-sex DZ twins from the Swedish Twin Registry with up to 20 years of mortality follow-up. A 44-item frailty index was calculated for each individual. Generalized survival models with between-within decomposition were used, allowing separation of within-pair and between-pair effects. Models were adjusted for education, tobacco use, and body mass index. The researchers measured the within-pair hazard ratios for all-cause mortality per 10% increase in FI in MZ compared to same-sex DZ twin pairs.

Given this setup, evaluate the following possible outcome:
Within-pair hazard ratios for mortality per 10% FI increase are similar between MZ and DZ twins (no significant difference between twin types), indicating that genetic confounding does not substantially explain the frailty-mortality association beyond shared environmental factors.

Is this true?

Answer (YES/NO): YES